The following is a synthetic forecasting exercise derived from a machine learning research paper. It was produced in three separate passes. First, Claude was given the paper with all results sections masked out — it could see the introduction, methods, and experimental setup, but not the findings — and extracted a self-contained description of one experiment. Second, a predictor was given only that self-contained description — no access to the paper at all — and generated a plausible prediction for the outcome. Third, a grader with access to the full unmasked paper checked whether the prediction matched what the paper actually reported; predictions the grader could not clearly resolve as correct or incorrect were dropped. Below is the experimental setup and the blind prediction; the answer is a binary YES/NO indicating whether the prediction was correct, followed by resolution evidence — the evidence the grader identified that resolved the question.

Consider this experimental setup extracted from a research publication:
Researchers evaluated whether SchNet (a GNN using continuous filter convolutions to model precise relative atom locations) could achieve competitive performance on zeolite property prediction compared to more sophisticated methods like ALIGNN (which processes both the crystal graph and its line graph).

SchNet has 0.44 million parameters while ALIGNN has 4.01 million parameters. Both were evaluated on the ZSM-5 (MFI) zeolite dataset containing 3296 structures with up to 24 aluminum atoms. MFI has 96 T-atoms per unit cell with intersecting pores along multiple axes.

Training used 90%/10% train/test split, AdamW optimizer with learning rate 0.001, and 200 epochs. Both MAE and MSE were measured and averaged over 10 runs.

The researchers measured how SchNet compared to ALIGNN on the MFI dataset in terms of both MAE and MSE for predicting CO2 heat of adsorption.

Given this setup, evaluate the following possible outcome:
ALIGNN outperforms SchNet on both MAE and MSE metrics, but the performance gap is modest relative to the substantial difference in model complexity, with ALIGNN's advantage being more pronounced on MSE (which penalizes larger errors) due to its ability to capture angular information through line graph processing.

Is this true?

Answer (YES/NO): NO